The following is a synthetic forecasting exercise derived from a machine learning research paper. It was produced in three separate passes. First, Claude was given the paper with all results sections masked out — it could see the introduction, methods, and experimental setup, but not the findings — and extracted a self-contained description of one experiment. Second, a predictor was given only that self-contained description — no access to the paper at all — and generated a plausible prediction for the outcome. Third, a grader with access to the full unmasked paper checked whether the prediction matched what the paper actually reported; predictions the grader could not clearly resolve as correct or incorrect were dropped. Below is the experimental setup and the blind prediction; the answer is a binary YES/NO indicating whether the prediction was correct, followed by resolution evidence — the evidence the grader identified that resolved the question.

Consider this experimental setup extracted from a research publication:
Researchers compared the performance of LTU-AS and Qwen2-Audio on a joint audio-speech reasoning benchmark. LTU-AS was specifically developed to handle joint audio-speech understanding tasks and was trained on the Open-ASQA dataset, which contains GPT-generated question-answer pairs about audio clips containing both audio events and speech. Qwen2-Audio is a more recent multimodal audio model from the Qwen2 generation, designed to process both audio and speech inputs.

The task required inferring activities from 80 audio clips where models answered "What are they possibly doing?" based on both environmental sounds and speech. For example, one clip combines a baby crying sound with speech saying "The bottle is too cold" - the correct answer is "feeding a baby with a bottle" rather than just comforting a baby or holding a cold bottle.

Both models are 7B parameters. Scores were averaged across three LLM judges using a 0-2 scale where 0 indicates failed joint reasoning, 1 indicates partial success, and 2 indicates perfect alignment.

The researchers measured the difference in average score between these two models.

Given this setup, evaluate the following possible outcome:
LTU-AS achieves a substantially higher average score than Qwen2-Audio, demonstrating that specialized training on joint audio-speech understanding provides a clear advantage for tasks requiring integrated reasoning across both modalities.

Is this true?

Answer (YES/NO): NO